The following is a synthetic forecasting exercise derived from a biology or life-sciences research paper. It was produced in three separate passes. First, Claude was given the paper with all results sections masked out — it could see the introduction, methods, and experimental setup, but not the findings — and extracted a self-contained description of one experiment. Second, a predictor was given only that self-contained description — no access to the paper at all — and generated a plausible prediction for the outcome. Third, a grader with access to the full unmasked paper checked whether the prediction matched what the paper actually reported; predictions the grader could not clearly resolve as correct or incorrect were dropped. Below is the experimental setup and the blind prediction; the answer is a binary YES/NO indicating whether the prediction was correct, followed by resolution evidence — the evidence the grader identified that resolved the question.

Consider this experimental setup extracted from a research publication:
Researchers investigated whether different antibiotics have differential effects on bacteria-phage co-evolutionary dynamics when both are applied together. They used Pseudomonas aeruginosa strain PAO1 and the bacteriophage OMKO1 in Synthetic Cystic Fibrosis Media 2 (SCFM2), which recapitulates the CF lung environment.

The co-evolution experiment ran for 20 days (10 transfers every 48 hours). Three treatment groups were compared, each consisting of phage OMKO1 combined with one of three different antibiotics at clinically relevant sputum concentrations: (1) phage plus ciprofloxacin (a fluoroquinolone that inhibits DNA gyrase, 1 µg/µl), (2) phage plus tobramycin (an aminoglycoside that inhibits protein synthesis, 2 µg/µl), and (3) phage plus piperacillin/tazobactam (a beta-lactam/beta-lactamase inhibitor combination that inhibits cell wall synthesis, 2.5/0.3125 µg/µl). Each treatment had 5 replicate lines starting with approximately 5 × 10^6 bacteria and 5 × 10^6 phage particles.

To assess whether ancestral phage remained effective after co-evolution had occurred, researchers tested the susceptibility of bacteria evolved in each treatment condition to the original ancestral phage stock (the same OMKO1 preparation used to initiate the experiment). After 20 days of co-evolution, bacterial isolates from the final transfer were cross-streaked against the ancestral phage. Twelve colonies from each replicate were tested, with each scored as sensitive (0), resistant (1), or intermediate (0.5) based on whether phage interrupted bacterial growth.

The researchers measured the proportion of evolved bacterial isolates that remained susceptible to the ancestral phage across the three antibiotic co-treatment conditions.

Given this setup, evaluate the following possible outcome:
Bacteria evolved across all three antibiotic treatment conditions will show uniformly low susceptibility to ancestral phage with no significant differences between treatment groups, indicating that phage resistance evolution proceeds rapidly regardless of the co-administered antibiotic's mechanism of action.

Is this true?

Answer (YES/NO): NO